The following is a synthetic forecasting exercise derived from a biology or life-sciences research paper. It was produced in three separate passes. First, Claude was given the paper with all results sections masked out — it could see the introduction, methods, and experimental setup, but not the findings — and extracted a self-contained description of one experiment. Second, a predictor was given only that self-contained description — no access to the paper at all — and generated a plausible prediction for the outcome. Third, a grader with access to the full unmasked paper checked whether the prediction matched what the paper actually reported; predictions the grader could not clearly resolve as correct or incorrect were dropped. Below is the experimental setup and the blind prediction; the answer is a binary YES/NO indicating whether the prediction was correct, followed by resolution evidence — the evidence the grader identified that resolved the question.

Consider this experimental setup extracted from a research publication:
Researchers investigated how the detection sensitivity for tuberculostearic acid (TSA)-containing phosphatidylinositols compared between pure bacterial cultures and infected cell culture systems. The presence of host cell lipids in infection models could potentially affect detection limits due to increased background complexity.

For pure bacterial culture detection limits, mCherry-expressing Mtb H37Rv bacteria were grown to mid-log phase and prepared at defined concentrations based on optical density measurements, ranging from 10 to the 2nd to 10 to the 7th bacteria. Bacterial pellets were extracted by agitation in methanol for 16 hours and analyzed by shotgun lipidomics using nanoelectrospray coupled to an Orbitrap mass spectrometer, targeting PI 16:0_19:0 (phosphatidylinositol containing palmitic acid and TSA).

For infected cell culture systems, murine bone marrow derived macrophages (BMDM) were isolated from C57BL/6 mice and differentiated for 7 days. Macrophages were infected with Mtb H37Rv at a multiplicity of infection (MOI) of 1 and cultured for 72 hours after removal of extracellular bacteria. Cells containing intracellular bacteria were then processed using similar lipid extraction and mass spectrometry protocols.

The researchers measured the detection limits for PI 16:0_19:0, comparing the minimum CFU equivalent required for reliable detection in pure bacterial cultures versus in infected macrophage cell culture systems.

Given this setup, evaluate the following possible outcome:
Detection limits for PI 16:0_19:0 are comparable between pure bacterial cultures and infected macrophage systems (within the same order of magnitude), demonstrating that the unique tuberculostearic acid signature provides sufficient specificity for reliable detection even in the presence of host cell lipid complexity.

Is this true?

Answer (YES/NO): NO